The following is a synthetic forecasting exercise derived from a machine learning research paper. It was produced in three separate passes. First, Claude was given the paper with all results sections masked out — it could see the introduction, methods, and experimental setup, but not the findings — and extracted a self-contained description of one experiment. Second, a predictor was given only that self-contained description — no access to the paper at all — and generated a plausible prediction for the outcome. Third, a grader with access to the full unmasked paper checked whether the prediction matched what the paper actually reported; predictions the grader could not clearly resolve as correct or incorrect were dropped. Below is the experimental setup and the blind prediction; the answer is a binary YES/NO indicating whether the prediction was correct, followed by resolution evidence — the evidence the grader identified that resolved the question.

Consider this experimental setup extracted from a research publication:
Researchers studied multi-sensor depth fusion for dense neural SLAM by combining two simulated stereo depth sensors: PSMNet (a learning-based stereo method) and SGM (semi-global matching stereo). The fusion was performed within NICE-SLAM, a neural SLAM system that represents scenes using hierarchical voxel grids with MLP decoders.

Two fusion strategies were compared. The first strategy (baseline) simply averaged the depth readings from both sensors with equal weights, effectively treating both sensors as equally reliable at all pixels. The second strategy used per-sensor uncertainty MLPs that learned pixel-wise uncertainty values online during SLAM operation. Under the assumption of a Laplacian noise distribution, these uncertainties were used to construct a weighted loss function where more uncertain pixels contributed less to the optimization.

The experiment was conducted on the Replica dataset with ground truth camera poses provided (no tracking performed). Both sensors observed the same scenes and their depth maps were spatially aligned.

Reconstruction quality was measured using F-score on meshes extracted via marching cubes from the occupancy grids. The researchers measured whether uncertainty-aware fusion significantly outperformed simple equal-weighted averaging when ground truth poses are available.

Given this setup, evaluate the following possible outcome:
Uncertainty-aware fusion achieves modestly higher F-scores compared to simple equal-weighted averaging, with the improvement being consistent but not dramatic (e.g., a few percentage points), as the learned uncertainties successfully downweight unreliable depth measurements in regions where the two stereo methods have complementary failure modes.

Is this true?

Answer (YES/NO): NO